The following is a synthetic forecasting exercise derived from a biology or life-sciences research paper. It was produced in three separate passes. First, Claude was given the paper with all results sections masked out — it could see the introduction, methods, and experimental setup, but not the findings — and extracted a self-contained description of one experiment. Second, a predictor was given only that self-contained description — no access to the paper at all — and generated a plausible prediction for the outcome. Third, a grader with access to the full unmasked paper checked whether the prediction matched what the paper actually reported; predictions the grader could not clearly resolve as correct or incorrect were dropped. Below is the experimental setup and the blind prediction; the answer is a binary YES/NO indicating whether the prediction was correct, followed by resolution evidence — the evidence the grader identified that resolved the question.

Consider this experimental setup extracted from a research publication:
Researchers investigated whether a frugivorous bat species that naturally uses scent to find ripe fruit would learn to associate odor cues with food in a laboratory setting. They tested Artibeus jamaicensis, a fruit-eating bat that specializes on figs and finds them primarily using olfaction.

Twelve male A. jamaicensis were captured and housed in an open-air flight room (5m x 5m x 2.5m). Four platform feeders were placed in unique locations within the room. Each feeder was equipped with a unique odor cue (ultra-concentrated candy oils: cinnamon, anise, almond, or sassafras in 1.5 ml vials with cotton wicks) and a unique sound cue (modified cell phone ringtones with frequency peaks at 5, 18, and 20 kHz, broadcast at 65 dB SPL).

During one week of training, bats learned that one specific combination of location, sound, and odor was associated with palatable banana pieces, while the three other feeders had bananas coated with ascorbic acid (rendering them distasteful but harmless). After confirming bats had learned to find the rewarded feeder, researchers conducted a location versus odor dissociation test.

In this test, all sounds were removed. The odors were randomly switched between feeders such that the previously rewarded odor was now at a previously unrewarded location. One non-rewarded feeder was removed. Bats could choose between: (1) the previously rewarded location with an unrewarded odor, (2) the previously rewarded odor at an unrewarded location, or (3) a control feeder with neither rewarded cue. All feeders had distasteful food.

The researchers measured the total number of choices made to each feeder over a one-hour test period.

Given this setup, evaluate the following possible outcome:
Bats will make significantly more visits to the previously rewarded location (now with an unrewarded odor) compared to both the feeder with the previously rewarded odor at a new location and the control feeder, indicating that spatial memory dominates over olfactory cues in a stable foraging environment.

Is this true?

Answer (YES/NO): YES